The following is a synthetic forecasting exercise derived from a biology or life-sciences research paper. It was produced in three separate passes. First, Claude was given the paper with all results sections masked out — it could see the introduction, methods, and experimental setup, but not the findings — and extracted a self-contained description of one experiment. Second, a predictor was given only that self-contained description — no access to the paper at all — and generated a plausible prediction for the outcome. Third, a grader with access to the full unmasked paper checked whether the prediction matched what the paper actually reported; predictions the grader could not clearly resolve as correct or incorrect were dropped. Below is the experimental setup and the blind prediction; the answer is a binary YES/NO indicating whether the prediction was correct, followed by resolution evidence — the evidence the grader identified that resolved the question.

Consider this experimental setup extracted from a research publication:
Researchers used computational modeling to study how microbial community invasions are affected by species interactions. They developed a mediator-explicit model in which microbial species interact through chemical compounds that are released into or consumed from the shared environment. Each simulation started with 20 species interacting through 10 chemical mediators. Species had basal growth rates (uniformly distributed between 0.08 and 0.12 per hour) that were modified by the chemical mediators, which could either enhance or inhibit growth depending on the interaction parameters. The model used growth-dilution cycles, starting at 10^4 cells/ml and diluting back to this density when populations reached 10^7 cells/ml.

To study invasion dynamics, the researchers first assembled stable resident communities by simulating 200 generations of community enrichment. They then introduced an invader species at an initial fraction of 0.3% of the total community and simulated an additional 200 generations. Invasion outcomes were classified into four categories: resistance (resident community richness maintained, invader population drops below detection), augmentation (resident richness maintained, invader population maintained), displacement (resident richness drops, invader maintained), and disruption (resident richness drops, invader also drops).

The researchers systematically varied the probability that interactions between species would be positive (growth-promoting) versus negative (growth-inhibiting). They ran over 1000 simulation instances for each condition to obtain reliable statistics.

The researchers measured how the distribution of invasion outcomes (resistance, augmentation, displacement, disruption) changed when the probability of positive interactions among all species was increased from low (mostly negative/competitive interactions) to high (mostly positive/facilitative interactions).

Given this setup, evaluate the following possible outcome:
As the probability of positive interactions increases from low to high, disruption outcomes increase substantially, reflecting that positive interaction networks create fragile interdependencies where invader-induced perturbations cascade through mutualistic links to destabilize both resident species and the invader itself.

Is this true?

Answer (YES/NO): NO